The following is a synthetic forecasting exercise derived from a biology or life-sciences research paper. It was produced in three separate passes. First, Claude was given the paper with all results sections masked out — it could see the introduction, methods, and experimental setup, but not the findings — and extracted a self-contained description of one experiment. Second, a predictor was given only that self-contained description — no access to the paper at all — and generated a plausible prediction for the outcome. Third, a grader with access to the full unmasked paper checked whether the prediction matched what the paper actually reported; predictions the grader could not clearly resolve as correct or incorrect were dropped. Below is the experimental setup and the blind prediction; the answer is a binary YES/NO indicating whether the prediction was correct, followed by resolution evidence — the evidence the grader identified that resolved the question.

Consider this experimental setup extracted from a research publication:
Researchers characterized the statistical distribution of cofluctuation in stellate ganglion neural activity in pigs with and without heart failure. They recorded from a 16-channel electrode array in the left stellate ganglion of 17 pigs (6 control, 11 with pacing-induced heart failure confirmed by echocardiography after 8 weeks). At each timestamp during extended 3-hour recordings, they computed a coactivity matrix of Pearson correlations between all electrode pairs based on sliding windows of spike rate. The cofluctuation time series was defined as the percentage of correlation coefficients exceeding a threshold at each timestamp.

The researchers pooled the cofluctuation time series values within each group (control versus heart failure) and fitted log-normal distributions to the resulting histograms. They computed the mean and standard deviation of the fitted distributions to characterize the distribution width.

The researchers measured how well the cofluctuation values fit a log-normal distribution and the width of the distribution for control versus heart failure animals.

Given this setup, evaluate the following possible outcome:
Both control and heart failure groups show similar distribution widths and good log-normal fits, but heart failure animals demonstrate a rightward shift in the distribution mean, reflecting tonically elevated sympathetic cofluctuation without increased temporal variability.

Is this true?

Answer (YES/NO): NO